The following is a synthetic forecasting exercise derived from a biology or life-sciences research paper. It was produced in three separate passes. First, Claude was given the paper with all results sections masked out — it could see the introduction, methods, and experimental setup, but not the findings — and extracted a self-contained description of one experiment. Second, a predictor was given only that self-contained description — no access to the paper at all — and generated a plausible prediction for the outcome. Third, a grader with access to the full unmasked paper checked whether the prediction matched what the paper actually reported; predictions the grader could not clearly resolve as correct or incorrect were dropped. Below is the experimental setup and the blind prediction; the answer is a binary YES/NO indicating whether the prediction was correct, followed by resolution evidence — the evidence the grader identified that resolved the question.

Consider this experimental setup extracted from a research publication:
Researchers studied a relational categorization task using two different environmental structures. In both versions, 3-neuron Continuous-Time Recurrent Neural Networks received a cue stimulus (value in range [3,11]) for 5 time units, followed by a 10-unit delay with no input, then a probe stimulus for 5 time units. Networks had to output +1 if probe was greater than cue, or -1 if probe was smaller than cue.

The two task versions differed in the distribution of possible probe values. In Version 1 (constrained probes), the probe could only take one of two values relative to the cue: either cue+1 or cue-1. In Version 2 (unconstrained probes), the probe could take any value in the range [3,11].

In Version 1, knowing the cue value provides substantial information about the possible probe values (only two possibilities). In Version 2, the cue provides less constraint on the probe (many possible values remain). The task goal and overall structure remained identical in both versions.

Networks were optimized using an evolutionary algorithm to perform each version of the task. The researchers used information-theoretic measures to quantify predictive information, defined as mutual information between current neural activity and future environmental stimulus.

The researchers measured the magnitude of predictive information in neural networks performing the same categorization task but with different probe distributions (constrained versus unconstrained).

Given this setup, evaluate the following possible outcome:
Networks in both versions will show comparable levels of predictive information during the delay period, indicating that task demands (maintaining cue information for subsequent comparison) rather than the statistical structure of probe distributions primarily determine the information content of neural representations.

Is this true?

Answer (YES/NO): NO